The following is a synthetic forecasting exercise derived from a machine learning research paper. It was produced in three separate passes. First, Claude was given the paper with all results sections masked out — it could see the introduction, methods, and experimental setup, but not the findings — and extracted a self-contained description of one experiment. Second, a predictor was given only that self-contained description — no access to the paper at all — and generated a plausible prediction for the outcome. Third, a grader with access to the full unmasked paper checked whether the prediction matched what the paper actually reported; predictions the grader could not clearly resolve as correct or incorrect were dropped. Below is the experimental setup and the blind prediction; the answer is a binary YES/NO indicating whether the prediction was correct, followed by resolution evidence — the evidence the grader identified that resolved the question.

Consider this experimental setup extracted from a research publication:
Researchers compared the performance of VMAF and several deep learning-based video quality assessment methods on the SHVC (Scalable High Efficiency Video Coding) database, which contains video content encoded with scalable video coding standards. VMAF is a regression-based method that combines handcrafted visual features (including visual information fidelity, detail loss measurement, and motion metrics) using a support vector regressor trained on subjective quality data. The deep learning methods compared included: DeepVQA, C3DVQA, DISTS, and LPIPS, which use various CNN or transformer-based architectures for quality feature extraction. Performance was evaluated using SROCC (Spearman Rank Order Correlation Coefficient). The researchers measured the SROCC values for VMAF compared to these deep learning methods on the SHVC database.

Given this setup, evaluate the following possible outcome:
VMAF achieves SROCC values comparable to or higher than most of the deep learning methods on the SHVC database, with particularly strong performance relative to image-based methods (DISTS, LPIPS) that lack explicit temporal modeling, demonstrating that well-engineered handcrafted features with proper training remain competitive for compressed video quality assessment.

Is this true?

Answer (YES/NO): YES